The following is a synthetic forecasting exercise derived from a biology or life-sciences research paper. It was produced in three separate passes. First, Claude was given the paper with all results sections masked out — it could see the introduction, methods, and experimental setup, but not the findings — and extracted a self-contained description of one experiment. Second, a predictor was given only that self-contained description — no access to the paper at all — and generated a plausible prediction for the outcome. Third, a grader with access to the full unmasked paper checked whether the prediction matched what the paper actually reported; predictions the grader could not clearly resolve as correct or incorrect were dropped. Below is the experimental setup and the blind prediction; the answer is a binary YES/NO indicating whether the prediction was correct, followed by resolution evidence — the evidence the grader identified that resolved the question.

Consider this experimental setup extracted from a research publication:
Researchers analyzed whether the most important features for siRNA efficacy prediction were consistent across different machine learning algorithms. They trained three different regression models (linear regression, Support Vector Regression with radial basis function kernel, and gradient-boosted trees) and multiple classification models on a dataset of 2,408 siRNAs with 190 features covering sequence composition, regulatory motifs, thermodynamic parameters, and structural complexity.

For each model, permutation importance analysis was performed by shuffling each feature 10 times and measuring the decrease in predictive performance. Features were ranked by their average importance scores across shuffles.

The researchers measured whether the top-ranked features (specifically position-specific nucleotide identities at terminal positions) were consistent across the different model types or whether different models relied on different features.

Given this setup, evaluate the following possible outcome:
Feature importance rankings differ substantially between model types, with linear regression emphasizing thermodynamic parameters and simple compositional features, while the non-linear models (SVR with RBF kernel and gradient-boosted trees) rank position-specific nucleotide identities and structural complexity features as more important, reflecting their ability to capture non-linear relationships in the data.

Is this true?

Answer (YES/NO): NO